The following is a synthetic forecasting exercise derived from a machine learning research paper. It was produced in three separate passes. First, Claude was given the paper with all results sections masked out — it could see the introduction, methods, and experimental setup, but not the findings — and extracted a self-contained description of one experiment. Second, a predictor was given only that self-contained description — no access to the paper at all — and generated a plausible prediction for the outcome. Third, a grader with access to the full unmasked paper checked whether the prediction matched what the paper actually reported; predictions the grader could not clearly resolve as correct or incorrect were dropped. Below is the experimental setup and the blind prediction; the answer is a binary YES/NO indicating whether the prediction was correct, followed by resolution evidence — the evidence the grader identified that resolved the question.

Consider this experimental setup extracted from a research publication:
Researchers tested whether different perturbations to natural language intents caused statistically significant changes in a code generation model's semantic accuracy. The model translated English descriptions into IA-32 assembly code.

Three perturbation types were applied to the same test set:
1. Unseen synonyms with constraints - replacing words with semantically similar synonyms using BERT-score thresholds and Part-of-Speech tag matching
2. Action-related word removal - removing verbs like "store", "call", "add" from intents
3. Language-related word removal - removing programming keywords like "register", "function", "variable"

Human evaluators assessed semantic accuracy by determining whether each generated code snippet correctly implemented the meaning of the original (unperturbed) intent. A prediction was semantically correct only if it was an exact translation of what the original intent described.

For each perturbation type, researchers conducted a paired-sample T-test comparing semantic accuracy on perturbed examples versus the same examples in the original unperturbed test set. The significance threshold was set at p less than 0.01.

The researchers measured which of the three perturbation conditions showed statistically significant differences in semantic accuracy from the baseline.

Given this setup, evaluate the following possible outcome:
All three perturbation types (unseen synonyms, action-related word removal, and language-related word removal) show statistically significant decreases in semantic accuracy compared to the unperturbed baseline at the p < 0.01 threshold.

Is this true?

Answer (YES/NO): NO